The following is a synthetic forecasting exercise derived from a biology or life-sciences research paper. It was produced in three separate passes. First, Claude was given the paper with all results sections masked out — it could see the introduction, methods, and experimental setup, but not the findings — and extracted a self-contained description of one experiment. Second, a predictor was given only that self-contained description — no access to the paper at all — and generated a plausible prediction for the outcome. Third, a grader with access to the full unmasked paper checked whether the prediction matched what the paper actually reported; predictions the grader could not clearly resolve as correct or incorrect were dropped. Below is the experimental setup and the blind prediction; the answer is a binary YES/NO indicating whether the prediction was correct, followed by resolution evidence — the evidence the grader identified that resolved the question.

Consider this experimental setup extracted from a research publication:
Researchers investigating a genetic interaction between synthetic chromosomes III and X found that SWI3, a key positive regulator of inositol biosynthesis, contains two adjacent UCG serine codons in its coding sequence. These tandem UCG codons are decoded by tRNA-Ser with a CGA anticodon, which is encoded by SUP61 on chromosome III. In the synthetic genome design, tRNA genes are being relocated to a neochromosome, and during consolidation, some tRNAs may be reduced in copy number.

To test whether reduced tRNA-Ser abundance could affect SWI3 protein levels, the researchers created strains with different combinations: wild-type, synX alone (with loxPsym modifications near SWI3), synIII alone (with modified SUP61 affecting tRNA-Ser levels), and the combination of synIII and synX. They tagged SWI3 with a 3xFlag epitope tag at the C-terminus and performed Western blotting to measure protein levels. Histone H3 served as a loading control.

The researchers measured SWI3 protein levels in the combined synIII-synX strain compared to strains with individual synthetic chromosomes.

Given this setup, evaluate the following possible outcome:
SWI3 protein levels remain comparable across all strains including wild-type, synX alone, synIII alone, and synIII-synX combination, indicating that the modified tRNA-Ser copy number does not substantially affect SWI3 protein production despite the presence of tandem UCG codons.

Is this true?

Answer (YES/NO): NO